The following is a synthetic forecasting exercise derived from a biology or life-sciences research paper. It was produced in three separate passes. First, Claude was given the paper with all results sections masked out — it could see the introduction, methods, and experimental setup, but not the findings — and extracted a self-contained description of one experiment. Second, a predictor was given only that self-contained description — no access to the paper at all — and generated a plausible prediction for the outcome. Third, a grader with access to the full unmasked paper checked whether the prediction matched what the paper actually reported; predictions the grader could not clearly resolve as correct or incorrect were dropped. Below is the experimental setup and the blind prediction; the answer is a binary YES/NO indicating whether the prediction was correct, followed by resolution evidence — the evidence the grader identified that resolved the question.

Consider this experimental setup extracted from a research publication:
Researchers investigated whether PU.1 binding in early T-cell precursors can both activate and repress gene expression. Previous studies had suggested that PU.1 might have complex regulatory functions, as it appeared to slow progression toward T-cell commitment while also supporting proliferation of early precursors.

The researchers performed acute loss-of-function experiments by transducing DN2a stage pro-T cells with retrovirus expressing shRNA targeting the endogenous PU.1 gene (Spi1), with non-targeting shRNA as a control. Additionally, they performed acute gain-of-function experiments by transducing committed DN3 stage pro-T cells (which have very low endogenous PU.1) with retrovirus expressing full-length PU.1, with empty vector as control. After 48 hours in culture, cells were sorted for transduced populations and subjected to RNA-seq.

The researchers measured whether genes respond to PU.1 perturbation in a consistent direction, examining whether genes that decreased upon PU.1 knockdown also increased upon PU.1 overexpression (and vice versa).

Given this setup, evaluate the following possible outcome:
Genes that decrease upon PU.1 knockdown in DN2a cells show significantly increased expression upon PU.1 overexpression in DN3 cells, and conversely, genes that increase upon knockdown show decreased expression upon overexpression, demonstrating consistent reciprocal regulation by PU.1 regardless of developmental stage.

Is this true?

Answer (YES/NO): YES